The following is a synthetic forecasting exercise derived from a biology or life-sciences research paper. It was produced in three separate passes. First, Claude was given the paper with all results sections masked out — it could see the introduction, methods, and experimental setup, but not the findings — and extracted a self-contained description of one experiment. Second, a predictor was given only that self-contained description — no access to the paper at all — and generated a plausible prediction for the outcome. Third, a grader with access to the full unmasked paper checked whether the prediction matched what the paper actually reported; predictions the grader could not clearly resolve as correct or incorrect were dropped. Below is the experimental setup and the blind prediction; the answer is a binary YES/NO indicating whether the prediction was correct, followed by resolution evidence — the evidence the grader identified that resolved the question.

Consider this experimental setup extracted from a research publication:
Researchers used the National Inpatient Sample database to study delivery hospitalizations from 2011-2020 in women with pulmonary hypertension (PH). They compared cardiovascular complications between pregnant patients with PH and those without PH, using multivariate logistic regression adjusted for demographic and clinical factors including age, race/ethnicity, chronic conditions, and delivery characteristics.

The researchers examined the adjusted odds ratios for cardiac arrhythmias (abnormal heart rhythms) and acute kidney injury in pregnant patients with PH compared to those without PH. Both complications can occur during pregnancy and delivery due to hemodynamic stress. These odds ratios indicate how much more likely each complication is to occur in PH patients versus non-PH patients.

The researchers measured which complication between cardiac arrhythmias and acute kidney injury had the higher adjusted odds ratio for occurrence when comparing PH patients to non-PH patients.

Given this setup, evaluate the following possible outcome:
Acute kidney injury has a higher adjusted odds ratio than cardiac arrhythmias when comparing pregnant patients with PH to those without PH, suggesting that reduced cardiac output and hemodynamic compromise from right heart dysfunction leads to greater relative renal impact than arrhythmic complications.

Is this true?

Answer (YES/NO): NO